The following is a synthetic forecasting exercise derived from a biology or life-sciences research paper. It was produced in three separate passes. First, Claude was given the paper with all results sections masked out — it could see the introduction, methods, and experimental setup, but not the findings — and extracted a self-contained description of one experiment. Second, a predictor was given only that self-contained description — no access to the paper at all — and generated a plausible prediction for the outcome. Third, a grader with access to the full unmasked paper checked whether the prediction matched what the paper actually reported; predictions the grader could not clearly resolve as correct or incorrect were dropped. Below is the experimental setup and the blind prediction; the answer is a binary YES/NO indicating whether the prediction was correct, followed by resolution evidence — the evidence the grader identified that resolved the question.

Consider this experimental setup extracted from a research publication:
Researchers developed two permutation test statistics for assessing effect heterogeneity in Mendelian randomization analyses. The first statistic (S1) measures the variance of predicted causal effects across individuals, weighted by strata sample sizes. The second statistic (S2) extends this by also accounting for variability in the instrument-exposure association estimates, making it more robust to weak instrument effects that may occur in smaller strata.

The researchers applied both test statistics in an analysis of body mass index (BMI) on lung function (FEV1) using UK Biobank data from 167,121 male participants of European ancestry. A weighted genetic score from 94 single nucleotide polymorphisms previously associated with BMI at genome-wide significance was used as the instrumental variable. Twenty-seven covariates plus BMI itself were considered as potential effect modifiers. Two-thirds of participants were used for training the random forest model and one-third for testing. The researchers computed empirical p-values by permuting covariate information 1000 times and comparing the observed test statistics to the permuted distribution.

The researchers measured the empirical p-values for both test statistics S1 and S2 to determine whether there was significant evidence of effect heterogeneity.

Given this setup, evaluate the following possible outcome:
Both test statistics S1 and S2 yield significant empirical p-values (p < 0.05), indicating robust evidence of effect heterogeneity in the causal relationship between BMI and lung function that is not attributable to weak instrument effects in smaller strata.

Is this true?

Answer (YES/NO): NO